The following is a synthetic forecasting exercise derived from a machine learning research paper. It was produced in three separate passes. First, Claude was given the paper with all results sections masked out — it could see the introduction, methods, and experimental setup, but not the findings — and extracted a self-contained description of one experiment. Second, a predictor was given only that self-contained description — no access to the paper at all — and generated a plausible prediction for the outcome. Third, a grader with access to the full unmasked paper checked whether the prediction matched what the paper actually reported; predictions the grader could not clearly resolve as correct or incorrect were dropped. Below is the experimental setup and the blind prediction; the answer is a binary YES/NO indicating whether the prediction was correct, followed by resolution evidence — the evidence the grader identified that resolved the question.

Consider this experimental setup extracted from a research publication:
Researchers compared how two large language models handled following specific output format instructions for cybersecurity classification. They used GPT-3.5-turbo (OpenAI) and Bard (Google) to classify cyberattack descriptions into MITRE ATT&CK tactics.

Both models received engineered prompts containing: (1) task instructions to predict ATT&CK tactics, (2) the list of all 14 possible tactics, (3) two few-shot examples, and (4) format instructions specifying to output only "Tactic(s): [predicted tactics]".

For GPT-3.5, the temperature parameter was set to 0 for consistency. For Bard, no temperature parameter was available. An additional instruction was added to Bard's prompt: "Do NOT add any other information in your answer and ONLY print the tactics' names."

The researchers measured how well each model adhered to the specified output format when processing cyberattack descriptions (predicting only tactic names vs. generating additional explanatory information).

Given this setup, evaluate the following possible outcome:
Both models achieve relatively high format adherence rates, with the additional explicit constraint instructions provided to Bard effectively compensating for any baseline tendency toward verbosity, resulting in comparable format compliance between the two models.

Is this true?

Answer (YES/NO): NO